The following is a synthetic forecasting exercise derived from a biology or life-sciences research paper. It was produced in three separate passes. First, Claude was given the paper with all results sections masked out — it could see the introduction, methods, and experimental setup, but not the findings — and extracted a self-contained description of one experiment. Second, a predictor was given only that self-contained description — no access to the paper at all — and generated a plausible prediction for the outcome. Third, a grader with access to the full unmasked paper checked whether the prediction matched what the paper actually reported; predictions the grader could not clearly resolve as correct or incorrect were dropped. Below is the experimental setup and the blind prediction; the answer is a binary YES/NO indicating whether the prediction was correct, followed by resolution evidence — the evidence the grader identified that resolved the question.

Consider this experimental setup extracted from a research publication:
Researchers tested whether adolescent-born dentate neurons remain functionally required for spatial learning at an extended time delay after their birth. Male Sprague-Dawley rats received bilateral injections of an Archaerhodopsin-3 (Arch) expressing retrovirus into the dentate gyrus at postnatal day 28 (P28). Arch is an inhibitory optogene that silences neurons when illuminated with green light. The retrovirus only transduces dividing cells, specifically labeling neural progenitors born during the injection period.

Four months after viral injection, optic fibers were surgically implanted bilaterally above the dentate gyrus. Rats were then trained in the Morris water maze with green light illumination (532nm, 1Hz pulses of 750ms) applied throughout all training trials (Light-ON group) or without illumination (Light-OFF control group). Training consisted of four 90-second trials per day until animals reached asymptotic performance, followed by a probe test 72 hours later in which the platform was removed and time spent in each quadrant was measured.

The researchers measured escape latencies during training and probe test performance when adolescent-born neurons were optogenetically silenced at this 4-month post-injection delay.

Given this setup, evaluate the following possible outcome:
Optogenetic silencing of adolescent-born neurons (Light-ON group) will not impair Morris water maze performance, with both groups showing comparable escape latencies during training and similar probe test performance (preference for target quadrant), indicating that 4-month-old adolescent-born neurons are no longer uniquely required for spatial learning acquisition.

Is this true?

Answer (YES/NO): YES